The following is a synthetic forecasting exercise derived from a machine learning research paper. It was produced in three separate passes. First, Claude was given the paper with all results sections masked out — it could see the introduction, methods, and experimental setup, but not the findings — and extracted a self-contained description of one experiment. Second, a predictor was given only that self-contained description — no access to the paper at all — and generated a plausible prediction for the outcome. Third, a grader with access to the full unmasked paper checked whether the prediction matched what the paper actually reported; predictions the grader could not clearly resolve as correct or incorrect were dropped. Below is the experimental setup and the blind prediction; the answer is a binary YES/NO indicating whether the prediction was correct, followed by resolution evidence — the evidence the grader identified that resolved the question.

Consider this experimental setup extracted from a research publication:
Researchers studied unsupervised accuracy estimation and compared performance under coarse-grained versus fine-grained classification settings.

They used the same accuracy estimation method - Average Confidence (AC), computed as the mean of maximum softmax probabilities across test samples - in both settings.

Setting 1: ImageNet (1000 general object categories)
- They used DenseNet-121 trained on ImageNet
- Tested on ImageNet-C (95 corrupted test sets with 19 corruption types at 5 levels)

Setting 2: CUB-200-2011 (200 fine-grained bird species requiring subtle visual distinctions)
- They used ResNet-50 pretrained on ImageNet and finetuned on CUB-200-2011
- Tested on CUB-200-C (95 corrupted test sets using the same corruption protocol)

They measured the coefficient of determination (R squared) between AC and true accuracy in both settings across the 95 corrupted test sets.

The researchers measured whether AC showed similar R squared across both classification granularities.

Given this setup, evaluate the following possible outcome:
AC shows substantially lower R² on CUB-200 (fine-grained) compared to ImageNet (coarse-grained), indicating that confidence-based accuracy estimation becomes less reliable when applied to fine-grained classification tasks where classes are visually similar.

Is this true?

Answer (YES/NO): YES